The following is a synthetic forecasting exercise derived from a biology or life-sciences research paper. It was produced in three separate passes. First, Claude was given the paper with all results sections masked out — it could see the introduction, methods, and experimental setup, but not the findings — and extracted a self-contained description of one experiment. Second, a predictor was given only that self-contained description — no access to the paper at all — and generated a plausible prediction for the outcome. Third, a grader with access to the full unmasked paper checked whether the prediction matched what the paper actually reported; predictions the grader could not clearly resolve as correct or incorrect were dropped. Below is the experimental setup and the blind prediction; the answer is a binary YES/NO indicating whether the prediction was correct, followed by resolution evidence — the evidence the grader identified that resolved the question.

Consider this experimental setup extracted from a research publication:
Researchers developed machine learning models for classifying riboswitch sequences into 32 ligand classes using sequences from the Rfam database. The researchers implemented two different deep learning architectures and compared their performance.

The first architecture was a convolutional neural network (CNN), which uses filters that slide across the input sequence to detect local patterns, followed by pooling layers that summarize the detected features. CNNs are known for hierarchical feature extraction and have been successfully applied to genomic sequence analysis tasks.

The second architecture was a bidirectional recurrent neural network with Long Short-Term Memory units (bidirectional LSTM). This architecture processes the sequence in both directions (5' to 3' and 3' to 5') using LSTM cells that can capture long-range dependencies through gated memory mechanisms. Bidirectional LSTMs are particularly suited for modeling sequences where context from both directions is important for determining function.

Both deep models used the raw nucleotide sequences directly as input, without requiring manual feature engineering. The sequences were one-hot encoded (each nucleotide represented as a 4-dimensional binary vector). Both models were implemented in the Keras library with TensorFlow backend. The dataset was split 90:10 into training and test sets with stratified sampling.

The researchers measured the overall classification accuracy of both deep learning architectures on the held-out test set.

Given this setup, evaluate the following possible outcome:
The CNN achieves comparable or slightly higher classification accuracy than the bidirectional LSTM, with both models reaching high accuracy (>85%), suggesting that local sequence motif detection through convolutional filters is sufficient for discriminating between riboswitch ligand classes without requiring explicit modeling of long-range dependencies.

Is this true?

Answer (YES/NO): NO